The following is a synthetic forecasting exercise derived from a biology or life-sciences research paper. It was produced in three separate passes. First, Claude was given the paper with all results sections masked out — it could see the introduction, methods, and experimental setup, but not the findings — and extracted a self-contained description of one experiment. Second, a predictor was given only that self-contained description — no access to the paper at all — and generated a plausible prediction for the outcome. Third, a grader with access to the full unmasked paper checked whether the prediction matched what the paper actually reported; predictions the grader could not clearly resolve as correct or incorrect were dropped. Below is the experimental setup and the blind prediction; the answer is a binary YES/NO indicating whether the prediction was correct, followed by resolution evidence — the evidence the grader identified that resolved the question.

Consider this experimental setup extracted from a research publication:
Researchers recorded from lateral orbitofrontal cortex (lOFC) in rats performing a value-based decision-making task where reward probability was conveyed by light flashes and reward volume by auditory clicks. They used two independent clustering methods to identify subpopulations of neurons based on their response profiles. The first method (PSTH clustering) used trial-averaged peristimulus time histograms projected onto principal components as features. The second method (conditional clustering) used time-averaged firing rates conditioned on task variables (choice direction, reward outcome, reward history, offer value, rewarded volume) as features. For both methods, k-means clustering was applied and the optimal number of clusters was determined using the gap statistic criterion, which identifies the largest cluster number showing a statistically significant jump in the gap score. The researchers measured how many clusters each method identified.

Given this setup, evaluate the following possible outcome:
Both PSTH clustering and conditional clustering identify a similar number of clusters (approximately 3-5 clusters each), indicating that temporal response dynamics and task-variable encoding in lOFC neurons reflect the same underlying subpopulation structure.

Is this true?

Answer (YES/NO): YES